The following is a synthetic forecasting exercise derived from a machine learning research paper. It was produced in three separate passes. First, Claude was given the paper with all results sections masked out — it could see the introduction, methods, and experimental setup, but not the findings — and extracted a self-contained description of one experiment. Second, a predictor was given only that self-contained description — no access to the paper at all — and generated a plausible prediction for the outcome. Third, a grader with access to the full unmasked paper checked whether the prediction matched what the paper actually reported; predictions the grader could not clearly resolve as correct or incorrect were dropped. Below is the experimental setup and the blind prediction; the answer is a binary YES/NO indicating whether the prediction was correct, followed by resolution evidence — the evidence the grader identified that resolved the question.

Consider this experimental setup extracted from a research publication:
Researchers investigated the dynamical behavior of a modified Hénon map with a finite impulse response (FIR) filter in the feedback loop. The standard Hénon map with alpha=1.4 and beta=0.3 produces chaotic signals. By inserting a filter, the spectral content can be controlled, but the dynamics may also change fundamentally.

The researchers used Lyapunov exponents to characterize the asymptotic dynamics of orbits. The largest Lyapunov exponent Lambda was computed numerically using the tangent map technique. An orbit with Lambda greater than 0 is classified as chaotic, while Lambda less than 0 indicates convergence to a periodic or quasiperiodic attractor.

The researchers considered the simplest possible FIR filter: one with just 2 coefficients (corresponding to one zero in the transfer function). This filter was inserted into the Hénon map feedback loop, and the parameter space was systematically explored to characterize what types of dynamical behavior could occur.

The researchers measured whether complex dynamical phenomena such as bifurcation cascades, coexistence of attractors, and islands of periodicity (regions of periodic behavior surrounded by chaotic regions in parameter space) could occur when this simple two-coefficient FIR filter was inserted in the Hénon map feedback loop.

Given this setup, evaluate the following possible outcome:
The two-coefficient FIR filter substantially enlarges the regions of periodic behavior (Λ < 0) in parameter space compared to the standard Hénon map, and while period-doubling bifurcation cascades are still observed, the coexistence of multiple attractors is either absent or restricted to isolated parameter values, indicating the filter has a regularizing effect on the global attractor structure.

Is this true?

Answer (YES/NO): NO